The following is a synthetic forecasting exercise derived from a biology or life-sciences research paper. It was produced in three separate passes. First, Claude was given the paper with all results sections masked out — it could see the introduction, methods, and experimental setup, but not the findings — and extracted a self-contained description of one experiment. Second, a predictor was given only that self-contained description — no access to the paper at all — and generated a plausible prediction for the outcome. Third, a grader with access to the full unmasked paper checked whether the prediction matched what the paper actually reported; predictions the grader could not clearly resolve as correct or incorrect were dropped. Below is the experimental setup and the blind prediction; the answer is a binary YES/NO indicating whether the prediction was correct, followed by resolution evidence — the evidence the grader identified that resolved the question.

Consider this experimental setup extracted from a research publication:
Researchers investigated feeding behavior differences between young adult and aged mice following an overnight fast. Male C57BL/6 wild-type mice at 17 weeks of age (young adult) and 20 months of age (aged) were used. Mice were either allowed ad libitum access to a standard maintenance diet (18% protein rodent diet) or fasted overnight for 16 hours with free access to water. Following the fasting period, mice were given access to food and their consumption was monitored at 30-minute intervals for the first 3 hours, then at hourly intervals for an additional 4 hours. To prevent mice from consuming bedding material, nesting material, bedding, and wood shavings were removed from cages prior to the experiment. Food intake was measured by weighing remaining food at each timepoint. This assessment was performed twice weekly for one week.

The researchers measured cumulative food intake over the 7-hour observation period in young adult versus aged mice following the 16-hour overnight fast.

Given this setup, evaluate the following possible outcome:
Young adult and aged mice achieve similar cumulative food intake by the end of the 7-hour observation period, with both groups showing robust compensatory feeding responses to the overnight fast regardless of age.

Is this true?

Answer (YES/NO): YES